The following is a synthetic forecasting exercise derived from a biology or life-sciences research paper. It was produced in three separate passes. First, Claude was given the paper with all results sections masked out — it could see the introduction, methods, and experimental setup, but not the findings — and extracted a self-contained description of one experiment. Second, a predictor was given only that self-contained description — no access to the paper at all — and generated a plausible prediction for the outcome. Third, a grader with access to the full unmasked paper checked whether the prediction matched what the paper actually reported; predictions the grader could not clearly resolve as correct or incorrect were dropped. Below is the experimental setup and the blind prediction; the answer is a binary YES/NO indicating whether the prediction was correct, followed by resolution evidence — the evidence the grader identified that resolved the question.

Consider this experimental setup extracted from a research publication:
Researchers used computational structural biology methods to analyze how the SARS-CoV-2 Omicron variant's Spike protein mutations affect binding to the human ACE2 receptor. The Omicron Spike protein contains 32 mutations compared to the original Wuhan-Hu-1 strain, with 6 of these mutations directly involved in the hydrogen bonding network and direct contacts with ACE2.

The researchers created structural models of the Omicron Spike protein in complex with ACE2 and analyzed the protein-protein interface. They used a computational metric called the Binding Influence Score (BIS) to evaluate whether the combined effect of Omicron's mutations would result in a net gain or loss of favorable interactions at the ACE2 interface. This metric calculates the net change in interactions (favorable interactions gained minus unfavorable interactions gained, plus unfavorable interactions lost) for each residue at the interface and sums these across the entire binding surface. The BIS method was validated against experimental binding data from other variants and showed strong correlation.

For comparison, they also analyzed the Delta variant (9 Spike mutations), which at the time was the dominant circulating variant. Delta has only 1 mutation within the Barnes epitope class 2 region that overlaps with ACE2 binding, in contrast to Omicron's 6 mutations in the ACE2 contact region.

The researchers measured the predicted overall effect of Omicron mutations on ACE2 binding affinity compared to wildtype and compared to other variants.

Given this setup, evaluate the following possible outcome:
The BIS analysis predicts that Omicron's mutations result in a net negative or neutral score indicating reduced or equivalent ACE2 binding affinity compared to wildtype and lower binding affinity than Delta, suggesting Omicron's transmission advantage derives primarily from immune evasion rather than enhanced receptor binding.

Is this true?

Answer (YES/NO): NO